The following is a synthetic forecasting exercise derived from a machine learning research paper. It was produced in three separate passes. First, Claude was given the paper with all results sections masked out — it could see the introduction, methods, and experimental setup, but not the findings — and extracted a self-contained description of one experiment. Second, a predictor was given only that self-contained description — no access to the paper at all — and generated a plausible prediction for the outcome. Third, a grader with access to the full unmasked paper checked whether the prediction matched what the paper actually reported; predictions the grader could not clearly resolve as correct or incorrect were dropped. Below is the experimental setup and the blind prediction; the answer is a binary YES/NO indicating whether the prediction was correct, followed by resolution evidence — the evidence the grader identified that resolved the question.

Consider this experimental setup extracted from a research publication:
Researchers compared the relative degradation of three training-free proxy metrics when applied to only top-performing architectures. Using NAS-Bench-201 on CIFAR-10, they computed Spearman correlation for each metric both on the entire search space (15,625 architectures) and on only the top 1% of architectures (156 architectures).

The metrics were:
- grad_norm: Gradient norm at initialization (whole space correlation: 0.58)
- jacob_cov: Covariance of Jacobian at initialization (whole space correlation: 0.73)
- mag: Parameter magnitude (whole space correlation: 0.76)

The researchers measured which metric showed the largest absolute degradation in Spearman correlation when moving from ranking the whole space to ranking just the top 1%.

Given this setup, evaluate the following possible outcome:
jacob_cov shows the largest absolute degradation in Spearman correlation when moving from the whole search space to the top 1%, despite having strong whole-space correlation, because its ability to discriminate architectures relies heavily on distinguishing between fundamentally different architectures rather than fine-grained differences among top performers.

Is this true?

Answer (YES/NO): YES